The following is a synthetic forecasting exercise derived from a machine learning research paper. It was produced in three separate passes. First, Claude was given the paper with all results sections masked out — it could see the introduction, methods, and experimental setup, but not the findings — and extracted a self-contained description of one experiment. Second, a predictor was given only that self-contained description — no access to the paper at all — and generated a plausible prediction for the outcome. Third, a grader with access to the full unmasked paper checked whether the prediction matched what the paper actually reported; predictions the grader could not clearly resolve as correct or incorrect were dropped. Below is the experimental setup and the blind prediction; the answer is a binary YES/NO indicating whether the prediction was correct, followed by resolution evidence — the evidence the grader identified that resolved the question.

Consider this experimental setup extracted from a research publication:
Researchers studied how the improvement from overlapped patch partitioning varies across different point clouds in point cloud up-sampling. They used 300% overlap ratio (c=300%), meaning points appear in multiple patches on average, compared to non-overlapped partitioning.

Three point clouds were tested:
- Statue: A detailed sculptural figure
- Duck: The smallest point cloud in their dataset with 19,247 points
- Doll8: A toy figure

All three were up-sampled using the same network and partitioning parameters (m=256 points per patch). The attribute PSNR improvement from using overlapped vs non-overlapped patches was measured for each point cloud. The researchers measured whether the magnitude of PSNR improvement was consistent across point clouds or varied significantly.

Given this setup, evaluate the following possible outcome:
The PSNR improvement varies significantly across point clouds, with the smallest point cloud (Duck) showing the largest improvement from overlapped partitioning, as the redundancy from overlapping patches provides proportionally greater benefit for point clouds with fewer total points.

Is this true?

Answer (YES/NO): NO